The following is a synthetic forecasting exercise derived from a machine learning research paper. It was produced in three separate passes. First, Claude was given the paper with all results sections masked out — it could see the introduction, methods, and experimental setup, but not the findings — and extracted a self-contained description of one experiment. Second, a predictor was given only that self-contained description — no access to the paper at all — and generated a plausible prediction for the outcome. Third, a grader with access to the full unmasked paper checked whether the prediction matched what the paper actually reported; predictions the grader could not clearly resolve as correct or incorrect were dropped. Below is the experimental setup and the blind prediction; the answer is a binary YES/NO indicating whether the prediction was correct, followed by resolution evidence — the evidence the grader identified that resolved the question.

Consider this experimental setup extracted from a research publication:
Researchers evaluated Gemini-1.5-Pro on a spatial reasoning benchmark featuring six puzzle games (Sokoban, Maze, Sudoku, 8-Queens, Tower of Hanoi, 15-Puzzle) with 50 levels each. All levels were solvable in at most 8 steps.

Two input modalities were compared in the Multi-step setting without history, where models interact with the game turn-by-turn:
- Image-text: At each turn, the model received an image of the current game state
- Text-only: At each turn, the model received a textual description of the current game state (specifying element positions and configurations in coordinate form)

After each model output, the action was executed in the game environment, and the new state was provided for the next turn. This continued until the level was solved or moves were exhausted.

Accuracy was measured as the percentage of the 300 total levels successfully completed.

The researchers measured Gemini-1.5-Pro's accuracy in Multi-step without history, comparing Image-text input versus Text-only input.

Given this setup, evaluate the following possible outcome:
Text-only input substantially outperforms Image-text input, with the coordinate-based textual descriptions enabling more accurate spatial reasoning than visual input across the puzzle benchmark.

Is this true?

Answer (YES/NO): YES